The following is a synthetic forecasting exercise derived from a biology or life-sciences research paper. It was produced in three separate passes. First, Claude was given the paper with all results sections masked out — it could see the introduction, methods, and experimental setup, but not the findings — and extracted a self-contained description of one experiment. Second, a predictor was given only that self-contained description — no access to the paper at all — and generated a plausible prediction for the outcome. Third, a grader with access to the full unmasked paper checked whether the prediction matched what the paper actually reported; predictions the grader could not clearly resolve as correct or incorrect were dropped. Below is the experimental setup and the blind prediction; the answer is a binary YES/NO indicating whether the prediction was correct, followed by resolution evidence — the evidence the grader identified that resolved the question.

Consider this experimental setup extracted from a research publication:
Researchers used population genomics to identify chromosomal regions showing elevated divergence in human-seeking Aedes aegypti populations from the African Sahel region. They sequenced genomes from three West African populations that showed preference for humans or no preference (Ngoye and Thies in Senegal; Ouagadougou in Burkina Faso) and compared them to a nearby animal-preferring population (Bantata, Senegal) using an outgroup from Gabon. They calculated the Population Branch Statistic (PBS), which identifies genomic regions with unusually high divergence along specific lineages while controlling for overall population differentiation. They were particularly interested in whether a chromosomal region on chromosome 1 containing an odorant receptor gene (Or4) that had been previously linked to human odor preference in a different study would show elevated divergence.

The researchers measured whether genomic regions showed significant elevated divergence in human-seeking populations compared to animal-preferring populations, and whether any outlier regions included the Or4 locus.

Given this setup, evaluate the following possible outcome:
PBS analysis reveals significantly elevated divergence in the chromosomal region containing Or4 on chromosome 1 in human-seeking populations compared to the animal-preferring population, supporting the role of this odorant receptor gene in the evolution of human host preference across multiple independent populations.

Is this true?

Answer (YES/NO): YES